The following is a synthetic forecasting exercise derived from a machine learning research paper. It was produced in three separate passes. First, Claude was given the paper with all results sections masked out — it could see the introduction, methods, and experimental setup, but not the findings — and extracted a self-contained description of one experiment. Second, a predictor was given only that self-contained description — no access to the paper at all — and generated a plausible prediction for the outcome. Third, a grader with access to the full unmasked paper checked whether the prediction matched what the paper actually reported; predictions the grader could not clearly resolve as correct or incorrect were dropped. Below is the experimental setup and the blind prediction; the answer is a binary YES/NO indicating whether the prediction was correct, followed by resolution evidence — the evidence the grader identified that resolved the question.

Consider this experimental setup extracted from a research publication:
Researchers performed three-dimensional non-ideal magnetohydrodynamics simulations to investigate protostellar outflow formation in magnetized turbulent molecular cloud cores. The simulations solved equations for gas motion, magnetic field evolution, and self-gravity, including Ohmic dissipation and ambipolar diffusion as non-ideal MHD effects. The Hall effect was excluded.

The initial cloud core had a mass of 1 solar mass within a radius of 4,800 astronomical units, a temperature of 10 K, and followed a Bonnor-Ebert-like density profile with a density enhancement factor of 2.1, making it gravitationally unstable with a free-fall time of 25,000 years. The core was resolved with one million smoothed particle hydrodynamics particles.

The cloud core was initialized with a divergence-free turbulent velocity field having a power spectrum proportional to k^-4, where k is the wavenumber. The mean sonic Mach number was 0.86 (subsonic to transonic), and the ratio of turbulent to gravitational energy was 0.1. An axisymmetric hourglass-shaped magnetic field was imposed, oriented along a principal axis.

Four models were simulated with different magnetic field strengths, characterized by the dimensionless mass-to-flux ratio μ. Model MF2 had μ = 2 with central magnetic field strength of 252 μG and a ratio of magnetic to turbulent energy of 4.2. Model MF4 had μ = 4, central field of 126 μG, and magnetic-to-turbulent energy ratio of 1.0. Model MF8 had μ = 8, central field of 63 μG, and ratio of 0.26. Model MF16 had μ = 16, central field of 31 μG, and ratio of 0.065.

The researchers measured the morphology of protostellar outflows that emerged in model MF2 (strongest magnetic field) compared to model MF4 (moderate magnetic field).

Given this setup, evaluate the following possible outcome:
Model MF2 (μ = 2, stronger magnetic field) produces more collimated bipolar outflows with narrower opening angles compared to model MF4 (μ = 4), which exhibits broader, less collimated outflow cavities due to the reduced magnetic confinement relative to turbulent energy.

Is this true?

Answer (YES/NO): NO